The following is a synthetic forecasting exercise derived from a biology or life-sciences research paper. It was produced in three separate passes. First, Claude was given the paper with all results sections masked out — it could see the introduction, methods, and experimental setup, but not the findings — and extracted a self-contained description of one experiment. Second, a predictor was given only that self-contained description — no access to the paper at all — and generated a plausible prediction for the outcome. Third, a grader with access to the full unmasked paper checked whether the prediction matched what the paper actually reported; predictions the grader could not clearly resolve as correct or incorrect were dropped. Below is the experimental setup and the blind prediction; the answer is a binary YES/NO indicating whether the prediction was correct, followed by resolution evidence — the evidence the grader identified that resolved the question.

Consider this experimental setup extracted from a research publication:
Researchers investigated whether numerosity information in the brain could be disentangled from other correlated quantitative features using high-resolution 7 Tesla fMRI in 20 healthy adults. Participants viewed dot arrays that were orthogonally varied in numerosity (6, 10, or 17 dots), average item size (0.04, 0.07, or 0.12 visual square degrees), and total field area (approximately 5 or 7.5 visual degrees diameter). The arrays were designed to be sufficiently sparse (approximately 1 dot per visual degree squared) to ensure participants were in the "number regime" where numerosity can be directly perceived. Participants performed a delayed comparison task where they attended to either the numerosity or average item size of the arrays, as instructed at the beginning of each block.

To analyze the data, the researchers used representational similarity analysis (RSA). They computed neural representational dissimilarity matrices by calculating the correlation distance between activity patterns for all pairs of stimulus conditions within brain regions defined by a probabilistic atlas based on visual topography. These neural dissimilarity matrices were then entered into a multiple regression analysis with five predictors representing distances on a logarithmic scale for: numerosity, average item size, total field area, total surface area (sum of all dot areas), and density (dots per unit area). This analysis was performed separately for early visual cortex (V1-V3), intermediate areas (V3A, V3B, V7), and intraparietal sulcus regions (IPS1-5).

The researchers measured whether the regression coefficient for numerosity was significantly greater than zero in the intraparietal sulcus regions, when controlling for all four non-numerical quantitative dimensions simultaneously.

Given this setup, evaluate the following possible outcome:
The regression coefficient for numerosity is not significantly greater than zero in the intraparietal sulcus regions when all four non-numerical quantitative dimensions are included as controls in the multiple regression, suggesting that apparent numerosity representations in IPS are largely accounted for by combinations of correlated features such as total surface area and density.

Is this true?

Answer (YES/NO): NO